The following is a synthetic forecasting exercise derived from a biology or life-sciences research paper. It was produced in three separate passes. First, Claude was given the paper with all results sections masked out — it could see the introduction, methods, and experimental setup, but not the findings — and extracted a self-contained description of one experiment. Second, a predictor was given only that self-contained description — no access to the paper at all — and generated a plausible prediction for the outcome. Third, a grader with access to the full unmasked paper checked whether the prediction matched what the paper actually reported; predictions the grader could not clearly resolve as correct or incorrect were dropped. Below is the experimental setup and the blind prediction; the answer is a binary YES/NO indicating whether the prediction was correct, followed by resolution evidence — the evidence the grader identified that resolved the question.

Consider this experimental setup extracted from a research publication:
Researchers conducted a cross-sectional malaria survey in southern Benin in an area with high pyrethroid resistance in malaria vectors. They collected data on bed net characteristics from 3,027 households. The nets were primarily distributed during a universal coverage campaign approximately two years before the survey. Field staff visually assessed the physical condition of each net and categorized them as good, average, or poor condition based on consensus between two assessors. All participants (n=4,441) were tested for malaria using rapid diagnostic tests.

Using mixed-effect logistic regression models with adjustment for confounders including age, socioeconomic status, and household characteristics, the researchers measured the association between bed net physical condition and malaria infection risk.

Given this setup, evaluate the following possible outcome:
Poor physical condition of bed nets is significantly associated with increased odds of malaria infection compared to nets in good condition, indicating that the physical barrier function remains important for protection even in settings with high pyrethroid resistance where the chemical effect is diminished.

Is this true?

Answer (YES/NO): YES